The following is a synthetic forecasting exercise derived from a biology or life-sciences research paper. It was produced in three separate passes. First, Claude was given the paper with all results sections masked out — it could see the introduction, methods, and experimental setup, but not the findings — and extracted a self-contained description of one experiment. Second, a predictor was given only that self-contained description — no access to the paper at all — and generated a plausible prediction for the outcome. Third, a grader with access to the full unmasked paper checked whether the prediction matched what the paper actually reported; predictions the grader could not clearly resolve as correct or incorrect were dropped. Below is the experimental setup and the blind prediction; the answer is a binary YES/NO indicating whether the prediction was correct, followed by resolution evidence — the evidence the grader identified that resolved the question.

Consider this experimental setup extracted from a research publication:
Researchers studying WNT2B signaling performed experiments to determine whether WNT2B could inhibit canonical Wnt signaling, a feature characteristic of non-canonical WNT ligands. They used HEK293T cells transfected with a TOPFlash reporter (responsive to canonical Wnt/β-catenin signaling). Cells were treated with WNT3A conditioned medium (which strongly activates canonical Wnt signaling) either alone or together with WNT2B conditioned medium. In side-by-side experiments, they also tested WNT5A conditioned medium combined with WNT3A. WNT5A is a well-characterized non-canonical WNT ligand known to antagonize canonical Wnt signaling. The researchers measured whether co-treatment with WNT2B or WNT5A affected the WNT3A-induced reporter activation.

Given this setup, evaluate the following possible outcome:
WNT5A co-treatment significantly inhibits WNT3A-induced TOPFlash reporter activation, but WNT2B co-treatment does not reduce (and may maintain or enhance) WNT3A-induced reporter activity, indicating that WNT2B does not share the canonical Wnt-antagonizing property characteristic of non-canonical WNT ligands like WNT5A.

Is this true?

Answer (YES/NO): NO